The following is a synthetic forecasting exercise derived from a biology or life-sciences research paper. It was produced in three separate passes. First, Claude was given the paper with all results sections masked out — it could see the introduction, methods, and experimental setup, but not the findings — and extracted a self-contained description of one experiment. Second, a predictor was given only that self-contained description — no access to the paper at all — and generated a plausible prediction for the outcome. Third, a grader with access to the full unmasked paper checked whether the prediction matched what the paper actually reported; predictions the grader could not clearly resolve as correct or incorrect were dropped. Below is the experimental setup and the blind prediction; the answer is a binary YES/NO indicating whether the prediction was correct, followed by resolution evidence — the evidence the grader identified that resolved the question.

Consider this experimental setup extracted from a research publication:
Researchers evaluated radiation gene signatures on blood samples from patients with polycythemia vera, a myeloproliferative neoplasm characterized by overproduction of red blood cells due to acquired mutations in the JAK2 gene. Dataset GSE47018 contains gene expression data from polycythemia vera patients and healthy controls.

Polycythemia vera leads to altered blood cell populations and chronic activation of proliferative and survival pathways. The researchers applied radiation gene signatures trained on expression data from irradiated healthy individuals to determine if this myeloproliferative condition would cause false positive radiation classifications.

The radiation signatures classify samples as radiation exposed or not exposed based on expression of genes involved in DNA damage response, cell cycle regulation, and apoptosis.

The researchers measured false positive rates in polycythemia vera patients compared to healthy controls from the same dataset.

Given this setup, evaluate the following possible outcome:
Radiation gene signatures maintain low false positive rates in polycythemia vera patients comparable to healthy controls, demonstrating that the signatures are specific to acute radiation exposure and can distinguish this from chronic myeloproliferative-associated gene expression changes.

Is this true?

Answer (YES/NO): NO